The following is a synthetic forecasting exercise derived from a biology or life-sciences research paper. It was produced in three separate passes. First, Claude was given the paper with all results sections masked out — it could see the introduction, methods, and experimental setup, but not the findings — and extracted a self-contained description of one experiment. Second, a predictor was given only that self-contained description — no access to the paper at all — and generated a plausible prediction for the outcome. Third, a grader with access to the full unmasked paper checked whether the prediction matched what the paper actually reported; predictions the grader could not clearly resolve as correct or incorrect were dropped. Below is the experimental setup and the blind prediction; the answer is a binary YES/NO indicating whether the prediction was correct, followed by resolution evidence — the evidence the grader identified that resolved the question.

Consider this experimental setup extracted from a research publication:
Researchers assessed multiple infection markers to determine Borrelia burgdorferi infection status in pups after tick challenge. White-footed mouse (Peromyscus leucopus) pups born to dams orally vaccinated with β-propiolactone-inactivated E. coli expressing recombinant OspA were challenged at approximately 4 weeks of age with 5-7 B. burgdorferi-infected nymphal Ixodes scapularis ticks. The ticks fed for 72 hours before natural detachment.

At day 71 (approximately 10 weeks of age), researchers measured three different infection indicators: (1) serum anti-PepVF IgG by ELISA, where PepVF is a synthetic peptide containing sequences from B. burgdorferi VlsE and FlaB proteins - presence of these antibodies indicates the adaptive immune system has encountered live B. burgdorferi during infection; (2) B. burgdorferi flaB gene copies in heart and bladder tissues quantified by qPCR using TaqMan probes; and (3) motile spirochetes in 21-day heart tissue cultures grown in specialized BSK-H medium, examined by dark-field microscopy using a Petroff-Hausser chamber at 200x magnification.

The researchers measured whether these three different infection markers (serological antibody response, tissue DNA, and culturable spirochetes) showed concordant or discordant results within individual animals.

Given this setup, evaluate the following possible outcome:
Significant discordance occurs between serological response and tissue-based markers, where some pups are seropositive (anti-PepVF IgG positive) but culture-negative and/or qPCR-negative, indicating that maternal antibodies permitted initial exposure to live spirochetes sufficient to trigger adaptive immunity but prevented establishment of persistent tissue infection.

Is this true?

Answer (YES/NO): NO